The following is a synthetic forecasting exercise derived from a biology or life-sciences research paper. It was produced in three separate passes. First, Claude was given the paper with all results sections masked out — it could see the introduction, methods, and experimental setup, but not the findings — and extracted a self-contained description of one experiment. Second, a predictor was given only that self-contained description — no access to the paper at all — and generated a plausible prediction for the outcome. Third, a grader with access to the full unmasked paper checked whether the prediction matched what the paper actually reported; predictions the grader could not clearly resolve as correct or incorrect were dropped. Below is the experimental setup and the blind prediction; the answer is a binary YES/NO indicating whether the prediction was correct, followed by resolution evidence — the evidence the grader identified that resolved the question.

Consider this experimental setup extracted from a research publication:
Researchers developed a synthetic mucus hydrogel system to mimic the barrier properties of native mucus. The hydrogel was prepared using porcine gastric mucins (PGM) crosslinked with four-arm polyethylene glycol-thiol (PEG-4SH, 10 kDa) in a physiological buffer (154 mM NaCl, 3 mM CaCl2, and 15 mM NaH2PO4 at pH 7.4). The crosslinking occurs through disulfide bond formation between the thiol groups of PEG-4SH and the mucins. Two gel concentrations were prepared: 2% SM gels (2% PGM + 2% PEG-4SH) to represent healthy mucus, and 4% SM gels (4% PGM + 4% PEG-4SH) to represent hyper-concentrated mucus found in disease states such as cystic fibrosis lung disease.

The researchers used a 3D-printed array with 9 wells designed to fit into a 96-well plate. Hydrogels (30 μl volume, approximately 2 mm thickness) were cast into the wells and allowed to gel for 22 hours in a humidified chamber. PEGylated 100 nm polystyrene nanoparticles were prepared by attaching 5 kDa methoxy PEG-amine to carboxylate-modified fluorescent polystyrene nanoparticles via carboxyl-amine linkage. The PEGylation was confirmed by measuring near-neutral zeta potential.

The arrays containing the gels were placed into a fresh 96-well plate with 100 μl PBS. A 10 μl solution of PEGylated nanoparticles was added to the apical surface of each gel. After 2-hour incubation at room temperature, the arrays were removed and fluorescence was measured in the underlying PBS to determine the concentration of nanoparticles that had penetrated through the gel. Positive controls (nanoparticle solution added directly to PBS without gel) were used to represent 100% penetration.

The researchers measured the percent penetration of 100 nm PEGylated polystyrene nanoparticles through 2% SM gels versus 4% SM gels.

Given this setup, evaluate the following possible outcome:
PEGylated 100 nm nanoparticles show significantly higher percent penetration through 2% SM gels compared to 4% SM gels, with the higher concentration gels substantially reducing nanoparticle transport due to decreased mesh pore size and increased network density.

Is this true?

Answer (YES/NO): YES